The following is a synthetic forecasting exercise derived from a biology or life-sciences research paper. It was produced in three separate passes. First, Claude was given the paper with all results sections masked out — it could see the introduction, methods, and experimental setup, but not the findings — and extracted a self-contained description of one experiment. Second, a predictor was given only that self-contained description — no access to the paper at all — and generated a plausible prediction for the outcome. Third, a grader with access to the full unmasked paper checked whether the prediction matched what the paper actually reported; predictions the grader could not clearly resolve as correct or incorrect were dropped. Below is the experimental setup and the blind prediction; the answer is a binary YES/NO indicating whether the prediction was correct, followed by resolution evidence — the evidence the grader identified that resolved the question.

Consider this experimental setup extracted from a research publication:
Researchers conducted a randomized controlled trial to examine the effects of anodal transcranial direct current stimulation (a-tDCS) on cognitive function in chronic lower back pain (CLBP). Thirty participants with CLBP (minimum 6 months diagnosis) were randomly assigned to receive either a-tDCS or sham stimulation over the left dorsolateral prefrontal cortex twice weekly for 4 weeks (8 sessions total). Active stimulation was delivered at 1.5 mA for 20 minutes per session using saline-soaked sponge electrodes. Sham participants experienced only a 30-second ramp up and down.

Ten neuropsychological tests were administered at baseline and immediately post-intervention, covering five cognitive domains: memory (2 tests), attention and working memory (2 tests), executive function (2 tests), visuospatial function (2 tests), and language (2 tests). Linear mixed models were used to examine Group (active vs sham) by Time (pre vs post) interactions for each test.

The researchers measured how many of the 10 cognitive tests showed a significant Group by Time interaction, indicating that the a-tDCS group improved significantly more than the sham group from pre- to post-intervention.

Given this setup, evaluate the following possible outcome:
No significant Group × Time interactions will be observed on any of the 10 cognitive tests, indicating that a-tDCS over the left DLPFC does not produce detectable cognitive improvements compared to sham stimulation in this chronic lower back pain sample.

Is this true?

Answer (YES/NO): NO